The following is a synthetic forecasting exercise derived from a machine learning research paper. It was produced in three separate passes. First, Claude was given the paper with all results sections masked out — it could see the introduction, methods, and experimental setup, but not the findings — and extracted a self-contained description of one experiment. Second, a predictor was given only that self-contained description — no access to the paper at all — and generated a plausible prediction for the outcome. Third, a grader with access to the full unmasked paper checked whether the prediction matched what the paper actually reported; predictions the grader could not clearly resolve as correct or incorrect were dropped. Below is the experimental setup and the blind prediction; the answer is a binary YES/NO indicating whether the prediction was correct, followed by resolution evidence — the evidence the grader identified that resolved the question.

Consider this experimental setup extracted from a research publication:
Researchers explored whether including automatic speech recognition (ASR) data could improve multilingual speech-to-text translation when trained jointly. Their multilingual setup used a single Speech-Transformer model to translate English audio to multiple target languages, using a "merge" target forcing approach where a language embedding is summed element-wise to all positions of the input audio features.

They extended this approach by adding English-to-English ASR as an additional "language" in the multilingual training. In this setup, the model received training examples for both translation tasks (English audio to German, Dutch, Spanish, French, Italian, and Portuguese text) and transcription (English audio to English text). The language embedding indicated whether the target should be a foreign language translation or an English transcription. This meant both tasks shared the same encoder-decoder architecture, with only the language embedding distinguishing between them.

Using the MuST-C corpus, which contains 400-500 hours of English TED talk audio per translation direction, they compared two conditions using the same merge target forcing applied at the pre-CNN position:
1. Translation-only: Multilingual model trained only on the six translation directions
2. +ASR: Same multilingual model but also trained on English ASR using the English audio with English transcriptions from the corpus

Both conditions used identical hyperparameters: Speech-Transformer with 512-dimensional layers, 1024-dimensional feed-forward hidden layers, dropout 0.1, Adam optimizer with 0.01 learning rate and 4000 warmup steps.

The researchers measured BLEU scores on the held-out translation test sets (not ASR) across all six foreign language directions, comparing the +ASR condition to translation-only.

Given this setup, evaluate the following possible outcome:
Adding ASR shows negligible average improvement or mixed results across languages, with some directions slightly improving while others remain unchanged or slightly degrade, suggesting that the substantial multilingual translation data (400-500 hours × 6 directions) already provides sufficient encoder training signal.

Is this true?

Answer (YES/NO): NO